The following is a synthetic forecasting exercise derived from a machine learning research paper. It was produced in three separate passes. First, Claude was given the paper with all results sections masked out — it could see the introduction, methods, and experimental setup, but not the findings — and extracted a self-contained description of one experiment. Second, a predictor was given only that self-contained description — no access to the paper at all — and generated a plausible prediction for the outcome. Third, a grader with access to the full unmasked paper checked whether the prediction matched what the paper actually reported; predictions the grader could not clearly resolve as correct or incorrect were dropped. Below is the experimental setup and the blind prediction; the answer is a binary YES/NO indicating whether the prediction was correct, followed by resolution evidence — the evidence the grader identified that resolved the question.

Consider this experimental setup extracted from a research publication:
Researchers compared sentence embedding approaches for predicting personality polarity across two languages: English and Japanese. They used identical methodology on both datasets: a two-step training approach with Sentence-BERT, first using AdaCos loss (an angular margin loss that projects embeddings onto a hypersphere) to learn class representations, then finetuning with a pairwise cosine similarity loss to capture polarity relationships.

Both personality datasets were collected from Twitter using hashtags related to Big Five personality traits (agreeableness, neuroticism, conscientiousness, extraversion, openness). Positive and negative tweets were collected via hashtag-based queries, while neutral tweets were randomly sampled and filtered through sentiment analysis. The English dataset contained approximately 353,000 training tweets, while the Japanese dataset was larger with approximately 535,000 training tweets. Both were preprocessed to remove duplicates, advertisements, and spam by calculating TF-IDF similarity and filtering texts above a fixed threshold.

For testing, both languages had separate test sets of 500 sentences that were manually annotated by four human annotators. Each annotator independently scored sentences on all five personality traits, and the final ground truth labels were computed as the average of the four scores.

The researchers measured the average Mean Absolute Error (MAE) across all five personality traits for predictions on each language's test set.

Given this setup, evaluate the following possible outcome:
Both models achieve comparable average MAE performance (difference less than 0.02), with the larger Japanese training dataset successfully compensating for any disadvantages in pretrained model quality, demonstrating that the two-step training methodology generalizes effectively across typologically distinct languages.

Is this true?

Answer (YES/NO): NO